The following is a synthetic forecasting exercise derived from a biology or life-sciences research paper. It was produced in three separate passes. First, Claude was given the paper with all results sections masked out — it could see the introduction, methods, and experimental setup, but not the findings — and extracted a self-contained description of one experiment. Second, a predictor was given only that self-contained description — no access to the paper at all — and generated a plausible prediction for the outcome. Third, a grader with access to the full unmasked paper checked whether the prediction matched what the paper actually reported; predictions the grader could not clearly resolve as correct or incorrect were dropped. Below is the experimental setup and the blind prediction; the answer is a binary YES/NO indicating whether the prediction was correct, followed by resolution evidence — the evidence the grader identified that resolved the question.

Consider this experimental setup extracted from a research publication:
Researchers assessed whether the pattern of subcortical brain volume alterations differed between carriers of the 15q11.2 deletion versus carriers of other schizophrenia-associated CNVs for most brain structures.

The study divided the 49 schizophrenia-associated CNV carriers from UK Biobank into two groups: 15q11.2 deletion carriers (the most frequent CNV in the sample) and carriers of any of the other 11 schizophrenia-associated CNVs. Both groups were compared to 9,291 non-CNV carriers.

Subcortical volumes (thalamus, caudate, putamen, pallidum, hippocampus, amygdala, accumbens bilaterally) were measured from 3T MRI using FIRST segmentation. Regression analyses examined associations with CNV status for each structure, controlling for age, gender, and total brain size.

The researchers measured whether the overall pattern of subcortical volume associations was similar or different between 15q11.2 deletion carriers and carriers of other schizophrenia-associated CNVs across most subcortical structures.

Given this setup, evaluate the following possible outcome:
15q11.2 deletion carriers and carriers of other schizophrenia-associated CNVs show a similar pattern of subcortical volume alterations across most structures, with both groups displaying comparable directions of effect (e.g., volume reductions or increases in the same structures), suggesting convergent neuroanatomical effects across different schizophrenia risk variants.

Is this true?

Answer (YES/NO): YES